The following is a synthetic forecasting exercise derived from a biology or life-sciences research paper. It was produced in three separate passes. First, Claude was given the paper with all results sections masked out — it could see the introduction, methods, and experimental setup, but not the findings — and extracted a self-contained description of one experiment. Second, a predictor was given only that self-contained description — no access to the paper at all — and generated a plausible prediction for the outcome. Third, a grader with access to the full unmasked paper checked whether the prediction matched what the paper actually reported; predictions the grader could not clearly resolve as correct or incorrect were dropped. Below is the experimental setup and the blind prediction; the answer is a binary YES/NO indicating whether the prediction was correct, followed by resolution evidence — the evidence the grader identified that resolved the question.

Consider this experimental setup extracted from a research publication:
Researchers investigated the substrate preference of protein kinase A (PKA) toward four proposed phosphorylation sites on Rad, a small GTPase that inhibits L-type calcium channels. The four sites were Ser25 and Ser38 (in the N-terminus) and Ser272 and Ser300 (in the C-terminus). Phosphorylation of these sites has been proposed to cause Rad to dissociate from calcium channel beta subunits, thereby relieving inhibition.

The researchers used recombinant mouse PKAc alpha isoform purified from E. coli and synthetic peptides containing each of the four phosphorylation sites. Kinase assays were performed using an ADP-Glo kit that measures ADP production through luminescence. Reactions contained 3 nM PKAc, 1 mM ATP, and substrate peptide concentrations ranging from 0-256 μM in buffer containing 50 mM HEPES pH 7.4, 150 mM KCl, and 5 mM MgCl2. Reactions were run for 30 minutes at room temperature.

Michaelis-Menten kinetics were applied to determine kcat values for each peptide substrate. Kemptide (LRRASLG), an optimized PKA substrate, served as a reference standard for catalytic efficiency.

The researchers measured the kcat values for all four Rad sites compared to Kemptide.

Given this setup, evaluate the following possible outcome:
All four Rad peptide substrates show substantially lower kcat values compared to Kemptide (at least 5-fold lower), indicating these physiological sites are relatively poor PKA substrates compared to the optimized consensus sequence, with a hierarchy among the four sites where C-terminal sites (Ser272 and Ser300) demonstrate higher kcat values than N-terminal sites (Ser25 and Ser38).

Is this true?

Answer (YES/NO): NO